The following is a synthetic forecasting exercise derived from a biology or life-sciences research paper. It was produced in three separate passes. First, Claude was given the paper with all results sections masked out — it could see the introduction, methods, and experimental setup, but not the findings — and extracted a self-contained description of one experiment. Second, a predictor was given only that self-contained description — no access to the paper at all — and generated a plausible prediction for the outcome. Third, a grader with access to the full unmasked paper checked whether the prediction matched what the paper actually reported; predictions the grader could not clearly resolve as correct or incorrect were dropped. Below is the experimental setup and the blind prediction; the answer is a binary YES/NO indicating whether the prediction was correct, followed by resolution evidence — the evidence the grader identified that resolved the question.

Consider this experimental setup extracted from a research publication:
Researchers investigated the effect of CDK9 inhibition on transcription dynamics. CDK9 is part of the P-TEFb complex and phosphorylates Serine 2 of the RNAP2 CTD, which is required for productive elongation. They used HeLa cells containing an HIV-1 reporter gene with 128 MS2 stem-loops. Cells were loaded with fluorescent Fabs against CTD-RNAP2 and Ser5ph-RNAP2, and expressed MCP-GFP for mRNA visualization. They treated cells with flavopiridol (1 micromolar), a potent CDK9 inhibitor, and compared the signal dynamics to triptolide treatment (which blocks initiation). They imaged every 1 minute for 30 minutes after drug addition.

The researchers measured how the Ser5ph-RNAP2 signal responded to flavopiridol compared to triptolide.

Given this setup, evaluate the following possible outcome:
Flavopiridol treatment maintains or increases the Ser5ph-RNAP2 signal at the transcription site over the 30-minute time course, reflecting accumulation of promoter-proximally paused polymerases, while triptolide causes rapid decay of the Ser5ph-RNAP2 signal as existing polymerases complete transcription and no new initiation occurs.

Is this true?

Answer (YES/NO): YES